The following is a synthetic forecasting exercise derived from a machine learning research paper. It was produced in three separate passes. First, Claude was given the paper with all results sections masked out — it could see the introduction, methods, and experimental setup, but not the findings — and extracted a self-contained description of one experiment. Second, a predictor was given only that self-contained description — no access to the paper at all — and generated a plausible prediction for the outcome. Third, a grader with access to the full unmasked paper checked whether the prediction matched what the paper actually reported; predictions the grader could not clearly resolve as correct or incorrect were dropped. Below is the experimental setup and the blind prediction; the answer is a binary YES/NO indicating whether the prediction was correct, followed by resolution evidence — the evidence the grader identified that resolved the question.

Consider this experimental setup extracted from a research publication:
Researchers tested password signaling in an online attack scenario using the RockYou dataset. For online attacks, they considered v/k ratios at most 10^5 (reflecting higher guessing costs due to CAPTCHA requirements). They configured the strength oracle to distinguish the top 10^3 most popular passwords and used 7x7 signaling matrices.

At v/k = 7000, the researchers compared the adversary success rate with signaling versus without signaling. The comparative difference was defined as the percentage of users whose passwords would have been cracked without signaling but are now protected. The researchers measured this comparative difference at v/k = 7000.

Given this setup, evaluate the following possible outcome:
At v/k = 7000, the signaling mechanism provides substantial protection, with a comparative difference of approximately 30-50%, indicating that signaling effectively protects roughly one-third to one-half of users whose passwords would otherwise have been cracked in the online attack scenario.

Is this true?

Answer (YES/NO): YES